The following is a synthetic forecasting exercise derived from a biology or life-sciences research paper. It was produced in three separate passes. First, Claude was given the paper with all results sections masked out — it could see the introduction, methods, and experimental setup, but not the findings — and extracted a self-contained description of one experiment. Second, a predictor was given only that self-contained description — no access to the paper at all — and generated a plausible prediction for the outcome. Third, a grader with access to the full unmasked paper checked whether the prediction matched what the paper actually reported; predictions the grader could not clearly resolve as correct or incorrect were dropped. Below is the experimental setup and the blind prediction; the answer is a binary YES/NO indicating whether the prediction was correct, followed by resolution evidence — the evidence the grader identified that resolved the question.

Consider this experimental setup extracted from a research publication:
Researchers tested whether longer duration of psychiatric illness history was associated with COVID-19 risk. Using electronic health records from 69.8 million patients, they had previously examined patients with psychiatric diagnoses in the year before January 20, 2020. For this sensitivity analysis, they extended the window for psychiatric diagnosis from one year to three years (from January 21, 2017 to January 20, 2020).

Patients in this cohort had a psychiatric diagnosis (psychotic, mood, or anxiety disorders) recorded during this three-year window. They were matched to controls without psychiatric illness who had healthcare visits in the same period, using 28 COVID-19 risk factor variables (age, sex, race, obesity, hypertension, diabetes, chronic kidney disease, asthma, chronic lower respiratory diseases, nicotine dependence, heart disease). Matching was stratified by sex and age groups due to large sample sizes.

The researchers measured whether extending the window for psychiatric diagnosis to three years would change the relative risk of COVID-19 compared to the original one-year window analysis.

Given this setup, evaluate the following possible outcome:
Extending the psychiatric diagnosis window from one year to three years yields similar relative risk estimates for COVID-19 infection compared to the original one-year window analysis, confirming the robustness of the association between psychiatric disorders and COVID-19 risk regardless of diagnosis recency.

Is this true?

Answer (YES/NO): NO